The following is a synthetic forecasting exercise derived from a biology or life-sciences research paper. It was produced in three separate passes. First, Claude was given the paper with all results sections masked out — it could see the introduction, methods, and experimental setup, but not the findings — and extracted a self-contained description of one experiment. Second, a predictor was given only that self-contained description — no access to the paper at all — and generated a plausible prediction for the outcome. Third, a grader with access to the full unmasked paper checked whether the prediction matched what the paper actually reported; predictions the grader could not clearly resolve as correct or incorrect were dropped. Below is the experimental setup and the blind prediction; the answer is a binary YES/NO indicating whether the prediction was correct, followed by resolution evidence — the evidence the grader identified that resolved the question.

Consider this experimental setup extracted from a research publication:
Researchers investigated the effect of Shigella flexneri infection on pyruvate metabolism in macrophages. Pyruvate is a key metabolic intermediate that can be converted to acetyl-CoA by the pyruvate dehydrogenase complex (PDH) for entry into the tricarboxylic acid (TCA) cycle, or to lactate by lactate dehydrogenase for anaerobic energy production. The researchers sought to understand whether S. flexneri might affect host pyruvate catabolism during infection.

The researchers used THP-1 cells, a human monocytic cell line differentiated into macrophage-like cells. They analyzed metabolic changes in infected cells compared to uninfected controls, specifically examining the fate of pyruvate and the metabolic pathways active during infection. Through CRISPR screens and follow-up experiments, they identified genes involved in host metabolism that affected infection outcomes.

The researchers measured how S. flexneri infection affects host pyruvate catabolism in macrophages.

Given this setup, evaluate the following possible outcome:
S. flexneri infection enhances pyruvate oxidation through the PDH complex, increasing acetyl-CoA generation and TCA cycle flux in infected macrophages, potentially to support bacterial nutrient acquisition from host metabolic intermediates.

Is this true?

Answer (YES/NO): YES